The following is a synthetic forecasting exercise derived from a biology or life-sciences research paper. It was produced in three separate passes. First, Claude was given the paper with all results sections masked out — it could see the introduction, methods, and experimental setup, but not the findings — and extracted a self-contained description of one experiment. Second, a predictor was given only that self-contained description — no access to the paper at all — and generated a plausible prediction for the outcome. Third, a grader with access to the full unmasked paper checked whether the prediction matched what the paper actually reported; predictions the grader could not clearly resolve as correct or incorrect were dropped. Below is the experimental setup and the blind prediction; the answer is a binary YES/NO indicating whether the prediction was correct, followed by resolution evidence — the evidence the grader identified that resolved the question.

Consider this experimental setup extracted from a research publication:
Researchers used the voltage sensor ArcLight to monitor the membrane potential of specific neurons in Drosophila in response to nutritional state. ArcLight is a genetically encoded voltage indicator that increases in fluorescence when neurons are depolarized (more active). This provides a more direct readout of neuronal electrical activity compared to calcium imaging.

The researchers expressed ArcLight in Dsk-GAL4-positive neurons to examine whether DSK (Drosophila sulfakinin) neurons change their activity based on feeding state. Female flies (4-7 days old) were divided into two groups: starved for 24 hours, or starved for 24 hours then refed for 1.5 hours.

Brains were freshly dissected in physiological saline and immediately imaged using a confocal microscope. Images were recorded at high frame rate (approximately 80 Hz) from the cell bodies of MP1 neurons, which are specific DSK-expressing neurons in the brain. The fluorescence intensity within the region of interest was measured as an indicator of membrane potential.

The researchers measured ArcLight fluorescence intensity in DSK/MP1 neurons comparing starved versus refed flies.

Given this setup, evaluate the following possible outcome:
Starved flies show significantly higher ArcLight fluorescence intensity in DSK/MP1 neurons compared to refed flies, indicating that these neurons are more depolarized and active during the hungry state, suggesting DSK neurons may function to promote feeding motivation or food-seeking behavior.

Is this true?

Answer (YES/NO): NO